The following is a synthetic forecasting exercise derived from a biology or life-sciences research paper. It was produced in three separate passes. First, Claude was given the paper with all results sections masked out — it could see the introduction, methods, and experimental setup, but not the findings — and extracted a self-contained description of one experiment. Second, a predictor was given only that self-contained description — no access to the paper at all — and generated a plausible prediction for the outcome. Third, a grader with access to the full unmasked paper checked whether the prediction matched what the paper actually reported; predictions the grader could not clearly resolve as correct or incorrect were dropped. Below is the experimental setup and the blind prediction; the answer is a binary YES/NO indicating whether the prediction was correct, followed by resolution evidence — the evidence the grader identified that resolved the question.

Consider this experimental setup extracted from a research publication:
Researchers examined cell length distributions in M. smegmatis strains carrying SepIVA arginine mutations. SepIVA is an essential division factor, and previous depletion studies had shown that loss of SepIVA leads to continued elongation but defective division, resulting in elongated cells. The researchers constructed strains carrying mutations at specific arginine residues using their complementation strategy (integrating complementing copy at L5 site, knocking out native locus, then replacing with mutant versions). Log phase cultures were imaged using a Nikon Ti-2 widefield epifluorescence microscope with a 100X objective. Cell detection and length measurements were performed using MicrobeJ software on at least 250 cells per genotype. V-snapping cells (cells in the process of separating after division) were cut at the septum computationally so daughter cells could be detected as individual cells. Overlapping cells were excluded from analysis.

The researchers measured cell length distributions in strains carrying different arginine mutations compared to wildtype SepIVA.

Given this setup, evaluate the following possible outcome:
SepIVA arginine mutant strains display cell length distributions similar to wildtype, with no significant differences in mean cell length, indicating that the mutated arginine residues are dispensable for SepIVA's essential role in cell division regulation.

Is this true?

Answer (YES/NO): NO